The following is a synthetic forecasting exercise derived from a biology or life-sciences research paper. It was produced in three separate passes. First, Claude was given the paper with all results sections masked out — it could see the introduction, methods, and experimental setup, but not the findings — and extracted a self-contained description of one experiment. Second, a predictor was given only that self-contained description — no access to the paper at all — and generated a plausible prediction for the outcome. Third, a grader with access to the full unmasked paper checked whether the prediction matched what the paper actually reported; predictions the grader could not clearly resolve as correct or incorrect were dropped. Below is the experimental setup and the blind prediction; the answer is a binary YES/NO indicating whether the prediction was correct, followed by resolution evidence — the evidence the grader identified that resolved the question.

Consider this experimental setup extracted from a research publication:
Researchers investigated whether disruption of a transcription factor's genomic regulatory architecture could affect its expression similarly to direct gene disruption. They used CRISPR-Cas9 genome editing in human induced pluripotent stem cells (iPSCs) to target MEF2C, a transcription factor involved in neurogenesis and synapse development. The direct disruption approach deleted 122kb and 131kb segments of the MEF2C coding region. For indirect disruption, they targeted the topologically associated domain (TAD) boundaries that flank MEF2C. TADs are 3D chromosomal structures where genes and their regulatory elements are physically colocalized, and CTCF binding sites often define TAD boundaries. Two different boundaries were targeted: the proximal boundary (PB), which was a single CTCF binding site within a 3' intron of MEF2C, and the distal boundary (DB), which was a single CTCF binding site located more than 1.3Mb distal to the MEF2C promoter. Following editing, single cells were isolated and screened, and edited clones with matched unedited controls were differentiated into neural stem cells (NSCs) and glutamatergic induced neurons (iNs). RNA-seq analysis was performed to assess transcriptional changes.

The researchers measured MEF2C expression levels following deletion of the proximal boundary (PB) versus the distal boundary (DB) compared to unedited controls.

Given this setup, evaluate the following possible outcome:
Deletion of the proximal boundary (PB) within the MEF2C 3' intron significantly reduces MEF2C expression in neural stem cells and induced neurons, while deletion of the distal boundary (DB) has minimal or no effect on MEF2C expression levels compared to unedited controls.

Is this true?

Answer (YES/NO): YES